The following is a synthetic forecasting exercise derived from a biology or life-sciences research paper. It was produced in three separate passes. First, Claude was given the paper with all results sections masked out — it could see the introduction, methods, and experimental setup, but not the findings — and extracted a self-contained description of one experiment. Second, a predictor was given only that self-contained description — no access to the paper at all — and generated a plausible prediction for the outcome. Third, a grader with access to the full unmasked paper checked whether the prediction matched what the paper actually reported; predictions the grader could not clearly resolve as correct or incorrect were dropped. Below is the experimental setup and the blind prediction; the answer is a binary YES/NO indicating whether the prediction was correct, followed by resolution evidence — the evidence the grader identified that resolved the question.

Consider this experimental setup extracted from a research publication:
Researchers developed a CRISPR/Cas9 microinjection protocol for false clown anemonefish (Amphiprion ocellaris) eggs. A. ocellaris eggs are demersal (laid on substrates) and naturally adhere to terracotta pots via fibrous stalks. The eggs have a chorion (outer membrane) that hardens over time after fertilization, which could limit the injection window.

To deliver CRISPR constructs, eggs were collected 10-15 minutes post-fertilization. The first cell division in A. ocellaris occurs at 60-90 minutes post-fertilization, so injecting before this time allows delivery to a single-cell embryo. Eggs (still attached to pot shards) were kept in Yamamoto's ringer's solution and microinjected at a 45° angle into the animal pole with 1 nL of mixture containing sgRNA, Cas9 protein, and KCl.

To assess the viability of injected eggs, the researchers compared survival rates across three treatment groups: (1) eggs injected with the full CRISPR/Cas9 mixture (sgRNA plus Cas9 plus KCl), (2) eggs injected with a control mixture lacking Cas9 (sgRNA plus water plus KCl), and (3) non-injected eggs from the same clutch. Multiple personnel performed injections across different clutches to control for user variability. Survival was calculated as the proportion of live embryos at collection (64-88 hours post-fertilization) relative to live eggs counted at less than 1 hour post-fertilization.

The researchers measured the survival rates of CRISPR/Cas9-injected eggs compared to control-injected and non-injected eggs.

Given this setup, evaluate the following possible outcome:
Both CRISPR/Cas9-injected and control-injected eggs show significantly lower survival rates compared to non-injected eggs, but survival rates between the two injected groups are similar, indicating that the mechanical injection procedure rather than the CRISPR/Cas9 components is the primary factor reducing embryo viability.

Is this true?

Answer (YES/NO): NO